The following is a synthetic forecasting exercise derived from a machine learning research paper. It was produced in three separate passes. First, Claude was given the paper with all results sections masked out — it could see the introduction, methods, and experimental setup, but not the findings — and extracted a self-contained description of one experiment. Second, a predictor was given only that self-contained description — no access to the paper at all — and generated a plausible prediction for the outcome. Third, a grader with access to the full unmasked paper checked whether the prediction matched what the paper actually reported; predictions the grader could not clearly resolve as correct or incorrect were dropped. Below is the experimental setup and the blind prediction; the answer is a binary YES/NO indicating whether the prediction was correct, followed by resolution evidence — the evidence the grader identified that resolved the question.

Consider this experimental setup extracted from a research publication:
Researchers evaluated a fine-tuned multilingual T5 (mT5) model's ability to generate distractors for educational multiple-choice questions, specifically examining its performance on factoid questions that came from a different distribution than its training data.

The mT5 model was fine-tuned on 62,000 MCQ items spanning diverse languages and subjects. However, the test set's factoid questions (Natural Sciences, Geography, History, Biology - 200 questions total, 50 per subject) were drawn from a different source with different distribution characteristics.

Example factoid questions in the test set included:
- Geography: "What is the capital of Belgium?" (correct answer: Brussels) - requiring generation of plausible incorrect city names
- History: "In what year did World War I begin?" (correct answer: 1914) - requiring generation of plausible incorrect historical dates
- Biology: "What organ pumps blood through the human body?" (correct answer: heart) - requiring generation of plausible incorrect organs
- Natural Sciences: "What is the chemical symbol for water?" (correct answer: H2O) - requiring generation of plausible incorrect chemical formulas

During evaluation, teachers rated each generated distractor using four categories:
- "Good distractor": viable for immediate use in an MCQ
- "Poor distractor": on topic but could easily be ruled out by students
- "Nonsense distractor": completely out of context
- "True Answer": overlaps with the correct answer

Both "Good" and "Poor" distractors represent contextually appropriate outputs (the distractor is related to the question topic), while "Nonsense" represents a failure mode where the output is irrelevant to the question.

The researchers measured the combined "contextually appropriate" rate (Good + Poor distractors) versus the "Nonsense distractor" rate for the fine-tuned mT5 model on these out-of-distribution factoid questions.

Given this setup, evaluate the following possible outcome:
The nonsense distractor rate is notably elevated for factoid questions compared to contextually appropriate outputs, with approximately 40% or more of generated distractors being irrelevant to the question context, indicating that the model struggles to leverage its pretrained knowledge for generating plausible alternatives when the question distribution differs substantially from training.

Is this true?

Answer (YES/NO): NO